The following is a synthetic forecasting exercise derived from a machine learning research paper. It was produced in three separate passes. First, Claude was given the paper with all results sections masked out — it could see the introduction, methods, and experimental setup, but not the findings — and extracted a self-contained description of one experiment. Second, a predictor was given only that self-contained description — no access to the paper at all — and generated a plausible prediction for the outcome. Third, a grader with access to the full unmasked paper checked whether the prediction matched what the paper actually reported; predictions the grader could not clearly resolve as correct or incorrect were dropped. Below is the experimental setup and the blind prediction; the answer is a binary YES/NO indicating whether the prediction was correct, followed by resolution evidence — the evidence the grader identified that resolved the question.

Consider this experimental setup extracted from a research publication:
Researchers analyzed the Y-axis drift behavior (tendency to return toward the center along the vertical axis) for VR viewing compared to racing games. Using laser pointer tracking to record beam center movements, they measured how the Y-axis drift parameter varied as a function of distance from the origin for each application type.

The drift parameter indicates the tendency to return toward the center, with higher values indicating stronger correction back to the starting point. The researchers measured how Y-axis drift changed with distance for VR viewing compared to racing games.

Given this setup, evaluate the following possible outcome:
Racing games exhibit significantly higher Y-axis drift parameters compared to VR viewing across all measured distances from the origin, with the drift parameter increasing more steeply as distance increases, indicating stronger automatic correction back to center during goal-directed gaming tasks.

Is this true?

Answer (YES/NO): NO